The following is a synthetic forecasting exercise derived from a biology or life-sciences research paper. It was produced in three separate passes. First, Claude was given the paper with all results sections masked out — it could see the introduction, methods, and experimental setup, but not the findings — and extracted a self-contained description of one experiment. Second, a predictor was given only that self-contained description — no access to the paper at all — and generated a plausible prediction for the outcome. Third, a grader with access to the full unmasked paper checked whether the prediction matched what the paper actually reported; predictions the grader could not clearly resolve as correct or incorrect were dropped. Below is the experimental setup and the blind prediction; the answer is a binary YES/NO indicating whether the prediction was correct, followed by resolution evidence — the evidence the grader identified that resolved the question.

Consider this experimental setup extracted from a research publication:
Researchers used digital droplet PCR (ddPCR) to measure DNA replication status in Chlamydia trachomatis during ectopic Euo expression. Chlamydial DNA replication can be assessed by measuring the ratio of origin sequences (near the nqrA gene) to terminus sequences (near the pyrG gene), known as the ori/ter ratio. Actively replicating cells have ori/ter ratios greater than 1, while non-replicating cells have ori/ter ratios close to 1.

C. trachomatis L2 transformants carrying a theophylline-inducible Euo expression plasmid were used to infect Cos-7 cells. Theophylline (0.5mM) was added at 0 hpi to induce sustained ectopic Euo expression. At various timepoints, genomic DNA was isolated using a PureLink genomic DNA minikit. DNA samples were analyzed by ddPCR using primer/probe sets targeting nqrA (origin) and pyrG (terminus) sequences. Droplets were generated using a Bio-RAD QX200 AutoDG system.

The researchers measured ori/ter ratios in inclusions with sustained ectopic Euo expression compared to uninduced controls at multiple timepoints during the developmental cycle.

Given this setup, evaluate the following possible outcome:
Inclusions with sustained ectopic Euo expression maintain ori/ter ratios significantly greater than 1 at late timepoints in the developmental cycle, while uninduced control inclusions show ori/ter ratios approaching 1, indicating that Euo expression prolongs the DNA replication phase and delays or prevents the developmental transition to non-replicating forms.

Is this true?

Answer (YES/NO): NO